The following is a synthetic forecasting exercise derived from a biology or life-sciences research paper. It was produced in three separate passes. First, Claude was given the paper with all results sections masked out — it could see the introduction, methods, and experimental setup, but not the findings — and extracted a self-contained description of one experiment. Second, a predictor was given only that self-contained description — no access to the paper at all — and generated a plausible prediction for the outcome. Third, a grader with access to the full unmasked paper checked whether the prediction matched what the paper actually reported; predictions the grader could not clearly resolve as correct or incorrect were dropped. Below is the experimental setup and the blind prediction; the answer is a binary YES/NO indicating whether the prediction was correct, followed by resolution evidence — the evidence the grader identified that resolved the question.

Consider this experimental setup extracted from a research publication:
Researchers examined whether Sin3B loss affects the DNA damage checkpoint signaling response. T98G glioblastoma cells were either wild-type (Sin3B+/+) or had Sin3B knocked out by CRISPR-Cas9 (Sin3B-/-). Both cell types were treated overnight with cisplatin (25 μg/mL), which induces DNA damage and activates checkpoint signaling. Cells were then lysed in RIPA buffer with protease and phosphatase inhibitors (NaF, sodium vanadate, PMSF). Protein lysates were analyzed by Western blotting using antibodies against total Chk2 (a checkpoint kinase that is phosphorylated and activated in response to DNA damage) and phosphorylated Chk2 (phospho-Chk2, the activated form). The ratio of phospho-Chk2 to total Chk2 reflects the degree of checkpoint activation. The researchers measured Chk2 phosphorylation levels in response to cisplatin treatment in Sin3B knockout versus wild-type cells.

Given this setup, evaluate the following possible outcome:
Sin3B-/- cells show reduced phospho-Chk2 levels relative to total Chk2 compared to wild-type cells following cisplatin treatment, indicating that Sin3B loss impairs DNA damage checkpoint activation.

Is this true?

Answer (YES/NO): NO